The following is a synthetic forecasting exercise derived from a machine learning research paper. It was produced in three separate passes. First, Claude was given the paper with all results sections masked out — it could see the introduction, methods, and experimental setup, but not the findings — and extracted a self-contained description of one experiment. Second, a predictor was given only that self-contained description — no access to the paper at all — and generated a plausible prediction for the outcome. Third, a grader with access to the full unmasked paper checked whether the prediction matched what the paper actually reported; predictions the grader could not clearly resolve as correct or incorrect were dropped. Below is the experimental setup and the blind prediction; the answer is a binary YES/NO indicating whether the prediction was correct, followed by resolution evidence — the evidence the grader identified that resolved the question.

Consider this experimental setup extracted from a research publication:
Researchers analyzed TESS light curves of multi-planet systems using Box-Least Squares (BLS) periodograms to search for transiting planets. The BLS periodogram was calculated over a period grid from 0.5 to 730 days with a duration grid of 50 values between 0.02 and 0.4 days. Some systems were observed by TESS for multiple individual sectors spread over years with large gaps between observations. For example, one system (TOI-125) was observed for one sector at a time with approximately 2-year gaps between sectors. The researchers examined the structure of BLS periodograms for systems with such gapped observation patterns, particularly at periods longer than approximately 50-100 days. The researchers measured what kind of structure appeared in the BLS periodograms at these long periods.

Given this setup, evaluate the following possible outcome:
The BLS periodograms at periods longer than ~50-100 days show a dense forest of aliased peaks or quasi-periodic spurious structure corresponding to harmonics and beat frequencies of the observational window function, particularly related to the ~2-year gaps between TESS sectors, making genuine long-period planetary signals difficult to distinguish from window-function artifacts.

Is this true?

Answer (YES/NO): YES